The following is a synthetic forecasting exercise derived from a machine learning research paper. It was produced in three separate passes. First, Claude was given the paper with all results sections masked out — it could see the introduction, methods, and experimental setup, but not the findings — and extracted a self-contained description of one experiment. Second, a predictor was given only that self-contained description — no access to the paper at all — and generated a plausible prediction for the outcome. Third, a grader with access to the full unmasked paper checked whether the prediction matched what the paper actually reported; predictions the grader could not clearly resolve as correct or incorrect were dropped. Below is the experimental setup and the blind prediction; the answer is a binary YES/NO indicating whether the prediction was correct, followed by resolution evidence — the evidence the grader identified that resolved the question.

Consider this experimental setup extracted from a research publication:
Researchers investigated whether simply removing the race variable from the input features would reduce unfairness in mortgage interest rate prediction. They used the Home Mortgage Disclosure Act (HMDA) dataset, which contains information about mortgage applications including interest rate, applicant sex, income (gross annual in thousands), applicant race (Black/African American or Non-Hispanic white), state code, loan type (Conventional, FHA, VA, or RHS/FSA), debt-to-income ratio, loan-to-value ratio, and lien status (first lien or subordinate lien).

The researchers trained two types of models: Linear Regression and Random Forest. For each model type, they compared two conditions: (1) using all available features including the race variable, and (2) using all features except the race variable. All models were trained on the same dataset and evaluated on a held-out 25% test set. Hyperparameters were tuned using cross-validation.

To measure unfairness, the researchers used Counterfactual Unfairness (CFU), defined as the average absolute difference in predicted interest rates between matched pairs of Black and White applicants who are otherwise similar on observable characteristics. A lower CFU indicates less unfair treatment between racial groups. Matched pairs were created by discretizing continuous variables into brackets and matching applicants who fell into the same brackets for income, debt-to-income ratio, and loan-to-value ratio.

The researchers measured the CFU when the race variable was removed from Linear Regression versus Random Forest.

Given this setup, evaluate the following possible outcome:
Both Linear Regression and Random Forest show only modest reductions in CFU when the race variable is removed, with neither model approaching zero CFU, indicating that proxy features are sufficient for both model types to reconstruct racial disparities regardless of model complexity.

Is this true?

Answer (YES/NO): NO